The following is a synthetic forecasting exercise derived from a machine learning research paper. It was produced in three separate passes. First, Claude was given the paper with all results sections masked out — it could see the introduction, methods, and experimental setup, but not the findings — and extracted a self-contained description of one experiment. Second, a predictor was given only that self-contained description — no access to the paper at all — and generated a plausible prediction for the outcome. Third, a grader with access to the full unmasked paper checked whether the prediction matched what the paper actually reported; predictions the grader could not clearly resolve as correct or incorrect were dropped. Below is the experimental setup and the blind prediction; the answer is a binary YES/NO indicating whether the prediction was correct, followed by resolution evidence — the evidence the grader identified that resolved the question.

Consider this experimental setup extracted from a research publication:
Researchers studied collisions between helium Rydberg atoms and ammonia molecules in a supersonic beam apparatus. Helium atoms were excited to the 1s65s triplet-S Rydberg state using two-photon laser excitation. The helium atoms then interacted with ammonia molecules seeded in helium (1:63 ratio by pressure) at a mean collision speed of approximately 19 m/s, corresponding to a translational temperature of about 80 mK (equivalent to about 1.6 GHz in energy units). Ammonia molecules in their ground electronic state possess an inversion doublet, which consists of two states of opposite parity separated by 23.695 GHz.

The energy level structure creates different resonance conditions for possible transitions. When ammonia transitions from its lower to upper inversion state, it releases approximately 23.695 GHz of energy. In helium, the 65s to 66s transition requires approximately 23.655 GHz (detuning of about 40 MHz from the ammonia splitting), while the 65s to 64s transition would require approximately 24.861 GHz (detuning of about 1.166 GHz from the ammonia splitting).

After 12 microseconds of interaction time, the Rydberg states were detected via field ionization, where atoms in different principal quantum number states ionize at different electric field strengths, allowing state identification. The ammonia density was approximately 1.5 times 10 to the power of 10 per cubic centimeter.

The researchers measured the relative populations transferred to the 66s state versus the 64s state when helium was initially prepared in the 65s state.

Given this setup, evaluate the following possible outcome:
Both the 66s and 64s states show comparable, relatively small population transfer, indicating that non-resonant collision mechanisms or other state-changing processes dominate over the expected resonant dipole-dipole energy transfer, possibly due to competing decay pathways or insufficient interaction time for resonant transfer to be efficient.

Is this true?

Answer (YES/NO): NO